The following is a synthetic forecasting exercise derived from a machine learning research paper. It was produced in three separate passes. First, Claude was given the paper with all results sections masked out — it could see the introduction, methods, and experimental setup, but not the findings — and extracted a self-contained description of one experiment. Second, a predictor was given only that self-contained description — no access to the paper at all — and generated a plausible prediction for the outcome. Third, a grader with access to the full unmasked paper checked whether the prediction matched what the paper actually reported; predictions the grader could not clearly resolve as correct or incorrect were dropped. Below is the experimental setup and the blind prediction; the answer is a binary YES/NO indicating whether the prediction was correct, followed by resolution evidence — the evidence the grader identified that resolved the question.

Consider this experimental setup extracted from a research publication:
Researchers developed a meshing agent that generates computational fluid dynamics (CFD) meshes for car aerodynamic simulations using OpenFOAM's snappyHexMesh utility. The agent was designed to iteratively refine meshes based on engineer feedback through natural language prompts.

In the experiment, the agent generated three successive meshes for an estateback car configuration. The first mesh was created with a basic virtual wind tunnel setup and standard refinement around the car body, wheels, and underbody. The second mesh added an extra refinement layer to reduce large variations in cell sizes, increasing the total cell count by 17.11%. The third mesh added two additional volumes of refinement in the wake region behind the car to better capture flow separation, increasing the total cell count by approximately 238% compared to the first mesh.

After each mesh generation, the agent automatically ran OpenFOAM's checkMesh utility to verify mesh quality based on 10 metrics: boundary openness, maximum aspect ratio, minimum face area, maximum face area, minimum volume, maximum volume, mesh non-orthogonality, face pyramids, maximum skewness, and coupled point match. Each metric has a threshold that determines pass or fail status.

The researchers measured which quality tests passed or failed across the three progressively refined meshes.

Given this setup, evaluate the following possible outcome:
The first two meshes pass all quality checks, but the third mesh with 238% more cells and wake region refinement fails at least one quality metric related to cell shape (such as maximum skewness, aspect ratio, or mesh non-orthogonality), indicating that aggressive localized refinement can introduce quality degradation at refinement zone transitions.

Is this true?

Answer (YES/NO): NO